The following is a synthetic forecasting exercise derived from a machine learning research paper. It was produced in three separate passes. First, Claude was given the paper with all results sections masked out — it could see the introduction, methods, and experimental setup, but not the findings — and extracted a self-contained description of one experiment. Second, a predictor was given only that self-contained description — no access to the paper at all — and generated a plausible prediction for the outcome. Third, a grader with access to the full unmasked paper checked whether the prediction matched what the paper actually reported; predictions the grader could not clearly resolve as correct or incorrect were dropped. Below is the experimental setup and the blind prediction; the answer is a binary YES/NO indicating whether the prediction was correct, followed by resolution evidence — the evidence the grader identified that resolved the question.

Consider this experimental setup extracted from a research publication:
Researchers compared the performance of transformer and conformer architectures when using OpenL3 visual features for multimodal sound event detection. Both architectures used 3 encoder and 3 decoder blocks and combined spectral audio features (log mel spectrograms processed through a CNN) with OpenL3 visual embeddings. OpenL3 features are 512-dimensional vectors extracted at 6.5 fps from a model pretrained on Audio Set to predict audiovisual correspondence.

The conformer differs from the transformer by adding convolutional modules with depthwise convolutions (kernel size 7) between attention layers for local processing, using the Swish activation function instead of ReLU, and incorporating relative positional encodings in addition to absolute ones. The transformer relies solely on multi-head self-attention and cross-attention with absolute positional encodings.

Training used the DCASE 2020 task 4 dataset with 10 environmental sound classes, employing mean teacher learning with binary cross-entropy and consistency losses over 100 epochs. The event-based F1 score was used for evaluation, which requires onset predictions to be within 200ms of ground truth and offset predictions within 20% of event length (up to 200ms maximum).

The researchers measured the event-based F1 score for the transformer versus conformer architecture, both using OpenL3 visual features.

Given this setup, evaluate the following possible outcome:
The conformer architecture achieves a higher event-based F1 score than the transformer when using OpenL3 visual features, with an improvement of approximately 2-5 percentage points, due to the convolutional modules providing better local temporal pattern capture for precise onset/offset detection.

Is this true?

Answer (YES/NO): NO